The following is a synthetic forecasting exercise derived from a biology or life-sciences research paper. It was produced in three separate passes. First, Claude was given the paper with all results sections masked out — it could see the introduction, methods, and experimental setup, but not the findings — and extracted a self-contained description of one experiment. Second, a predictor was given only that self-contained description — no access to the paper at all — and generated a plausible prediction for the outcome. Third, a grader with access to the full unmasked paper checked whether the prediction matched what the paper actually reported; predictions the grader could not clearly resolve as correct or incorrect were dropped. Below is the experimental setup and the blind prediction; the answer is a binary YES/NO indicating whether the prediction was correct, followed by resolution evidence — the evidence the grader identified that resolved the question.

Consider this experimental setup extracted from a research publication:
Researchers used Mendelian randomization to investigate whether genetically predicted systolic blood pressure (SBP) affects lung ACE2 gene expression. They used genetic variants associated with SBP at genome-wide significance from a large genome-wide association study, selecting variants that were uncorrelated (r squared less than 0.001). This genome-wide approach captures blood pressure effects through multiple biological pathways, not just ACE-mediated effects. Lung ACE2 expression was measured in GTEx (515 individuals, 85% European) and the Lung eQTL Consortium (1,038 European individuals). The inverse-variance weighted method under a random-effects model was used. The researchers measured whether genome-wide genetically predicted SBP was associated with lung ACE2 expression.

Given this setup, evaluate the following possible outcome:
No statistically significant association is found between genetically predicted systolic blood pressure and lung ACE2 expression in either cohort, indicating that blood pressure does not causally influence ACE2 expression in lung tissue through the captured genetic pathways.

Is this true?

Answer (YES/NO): YES